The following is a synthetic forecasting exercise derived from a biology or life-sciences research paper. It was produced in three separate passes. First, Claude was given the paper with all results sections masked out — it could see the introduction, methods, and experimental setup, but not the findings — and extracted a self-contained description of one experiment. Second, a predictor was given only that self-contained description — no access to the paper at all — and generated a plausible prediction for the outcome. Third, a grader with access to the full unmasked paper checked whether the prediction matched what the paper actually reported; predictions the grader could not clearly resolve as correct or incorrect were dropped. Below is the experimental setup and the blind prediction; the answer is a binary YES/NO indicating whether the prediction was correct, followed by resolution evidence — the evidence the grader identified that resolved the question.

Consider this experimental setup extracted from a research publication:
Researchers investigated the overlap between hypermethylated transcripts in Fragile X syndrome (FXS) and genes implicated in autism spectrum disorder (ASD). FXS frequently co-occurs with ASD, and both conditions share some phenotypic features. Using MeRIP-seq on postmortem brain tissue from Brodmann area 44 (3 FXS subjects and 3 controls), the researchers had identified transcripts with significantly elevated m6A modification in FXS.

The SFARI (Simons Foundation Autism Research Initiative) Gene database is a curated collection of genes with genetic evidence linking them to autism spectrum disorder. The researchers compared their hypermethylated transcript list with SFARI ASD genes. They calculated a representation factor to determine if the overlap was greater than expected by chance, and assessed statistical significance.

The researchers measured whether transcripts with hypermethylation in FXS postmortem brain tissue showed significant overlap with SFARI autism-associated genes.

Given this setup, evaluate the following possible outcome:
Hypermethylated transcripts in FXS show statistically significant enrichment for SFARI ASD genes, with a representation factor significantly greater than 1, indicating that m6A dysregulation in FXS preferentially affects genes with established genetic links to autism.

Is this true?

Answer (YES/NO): YES